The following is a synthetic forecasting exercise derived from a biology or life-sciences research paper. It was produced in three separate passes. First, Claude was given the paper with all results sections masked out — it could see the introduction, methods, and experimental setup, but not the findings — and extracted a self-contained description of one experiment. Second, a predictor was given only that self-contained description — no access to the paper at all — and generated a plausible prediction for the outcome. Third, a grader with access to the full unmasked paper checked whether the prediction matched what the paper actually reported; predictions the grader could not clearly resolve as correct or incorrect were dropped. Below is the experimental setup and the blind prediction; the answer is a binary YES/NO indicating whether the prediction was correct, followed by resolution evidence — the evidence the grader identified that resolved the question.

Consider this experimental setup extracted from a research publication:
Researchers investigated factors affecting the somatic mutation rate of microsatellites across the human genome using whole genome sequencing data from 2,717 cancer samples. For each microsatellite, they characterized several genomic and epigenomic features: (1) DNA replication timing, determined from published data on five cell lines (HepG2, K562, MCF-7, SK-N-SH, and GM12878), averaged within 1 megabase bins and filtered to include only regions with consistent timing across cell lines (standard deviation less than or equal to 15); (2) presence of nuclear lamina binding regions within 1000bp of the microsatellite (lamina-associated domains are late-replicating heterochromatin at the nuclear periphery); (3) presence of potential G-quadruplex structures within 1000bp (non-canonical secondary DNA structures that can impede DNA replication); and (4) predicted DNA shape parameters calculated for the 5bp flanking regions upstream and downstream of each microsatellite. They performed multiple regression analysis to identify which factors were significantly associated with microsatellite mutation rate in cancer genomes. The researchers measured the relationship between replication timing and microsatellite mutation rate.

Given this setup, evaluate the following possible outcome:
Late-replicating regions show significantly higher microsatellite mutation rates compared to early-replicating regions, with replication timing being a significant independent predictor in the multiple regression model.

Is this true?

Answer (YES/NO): NO